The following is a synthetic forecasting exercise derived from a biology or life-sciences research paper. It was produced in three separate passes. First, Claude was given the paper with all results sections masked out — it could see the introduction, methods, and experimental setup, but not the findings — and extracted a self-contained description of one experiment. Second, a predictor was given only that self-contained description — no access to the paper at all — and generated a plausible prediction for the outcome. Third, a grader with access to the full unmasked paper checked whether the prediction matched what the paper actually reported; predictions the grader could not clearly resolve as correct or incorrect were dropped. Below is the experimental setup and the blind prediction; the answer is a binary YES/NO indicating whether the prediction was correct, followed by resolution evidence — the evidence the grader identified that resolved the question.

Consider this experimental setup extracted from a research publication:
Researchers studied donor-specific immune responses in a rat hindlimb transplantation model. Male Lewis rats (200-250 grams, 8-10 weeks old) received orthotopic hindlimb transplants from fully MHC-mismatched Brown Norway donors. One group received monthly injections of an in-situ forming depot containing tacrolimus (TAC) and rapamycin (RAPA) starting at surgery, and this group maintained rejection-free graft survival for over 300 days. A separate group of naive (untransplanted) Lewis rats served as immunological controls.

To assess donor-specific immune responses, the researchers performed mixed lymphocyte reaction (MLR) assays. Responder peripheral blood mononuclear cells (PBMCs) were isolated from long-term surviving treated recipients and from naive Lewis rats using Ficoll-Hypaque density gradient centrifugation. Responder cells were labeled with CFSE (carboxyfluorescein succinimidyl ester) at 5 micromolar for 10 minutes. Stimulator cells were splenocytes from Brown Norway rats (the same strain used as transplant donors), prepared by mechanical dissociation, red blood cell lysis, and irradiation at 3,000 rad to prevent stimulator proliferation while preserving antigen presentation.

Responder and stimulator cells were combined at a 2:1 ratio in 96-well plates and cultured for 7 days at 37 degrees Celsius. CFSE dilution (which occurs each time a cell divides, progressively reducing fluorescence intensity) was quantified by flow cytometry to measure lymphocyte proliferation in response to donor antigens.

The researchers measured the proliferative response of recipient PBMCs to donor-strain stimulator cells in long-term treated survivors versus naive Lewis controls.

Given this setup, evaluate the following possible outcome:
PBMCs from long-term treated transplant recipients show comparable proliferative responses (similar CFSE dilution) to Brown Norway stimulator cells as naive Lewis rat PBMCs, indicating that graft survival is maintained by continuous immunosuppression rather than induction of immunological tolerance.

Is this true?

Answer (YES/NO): NO